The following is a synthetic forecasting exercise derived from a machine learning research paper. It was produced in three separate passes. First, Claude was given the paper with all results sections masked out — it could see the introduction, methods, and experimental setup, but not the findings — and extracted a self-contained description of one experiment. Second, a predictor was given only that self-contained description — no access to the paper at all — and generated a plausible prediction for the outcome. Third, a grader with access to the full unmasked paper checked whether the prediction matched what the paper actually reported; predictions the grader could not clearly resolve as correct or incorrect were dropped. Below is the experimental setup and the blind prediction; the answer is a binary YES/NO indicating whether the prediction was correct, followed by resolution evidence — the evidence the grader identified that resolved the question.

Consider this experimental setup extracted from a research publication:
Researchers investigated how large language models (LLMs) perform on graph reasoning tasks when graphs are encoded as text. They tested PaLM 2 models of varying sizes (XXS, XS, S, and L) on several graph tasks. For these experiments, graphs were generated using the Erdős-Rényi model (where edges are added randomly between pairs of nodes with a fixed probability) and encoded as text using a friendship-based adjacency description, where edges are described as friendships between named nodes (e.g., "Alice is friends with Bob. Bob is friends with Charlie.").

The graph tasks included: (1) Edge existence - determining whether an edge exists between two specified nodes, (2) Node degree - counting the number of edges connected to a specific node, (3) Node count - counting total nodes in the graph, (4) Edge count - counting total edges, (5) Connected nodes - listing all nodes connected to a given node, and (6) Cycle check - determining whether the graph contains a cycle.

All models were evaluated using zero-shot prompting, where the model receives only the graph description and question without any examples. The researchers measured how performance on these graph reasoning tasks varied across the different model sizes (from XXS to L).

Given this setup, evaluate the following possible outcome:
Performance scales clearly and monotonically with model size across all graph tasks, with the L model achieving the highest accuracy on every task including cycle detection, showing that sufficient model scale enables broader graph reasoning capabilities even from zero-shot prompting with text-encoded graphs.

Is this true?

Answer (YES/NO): NO